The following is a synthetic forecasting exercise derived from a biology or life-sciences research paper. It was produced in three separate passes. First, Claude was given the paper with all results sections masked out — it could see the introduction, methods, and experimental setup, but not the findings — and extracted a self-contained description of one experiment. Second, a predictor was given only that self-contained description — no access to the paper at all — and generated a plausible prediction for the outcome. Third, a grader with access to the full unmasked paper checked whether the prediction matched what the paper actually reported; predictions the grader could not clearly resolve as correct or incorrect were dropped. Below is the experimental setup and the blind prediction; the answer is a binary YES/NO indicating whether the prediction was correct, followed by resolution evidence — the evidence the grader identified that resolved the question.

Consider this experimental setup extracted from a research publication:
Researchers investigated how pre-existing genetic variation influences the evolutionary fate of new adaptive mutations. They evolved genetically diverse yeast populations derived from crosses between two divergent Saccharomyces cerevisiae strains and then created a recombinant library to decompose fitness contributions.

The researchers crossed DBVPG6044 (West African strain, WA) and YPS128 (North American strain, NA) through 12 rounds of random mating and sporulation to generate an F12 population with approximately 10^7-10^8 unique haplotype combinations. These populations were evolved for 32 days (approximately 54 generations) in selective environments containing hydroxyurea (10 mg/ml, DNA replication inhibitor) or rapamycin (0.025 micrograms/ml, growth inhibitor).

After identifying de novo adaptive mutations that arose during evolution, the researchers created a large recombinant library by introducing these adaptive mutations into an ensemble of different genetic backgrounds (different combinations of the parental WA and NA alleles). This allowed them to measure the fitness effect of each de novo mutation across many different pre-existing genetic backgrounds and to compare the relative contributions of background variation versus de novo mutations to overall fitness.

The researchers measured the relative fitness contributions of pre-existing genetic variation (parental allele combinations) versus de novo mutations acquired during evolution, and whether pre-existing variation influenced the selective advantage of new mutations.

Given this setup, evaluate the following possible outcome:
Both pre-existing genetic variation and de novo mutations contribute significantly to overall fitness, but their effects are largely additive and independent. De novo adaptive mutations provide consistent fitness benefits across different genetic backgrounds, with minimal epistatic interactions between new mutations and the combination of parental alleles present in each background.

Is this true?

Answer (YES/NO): YES